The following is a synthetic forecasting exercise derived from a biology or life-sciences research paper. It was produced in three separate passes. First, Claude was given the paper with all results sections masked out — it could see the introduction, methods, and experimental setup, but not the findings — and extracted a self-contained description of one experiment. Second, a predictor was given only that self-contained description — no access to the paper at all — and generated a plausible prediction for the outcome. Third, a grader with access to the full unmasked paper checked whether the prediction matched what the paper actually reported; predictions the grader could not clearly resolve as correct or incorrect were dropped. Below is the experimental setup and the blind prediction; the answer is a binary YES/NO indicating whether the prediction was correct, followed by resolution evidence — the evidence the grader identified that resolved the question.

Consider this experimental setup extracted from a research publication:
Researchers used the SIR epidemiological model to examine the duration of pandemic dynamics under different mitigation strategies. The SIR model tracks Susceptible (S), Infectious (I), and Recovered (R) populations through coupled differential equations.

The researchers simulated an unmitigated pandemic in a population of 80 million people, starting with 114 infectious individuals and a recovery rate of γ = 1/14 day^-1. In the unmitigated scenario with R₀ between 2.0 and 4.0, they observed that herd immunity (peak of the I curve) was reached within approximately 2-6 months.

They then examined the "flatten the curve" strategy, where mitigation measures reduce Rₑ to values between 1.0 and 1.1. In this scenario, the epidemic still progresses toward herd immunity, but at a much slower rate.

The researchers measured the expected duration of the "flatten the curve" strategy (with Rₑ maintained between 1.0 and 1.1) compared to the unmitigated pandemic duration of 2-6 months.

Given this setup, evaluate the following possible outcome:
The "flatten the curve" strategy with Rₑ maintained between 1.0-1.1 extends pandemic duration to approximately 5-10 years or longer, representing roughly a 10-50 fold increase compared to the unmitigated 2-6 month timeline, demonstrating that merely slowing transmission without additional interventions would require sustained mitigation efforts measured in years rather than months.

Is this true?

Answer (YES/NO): NO